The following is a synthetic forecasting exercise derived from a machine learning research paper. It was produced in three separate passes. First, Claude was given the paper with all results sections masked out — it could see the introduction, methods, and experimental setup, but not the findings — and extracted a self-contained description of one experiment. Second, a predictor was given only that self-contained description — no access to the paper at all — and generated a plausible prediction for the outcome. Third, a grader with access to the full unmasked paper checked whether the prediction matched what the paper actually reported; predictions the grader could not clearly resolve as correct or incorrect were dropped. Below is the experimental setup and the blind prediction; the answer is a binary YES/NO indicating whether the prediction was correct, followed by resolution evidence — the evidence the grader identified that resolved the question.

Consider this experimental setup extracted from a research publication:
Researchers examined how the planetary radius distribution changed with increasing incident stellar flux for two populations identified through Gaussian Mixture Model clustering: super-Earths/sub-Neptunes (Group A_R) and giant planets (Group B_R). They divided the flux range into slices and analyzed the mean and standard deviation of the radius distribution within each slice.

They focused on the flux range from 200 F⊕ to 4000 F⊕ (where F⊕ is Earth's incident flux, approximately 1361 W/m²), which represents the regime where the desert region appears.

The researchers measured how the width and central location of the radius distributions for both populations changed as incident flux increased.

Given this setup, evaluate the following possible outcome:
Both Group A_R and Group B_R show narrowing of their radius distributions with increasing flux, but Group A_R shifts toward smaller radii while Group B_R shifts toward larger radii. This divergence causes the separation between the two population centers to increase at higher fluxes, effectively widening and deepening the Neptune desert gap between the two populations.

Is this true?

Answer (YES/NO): NO